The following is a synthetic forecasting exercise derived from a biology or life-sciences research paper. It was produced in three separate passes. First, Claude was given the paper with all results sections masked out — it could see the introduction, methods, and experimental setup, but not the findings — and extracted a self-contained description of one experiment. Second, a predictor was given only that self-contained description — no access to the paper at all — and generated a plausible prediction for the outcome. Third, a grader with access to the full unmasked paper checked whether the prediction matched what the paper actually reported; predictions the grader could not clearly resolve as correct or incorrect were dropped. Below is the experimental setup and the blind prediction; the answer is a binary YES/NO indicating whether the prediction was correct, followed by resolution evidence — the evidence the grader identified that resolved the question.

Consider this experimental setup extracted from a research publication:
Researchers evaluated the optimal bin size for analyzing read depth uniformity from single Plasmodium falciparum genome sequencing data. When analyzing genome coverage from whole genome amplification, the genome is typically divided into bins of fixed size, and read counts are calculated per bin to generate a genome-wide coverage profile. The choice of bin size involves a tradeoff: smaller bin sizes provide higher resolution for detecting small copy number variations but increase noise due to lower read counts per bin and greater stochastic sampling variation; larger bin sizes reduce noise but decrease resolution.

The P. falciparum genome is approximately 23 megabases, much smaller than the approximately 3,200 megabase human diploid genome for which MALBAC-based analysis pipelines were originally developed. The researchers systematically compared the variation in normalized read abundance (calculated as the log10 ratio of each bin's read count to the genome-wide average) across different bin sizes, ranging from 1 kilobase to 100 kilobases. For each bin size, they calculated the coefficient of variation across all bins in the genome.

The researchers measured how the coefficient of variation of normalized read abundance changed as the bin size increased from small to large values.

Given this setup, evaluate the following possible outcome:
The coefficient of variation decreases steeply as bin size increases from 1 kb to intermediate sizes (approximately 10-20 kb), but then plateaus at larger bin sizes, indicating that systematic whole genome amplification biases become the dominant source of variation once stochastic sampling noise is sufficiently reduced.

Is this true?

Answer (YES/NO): YES